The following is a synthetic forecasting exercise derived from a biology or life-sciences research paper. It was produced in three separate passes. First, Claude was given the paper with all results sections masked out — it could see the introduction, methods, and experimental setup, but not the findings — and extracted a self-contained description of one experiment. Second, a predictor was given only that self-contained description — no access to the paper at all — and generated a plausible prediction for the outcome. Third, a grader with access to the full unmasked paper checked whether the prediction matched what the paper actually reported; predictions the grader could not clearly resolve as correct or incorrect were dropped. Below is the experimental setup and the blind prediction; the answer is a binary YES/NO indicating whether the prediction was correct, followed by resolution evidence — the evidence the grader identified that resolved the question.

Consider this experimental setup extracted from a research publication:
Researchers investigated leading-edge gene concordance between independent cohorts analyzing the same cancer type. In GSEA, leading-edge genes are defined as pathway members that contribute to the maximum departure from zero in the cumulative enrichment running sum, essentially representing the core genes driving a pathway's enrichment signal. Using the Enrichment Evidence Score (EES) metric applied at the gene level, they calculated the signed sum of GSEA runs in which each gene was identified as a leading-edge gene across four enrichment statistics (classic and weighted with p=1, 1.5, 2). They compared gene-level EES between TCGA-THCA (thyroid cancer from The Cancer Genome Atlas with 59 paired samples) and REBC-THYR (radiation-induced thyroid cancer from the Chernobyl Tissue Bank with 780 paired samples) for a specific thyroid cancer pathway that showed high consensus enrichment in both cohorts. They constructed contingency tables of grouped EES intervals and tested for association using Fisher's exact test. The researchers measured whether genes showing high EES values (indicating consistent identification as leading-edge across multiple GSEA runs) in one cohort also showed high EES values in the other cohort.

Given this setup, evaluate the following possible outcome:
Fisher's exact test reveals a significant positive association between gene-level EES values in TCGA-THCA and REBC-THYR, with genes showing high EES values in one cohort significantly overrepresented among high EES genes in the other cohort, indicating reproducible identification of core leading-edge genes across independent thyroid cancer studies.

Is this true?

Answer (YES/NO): YES